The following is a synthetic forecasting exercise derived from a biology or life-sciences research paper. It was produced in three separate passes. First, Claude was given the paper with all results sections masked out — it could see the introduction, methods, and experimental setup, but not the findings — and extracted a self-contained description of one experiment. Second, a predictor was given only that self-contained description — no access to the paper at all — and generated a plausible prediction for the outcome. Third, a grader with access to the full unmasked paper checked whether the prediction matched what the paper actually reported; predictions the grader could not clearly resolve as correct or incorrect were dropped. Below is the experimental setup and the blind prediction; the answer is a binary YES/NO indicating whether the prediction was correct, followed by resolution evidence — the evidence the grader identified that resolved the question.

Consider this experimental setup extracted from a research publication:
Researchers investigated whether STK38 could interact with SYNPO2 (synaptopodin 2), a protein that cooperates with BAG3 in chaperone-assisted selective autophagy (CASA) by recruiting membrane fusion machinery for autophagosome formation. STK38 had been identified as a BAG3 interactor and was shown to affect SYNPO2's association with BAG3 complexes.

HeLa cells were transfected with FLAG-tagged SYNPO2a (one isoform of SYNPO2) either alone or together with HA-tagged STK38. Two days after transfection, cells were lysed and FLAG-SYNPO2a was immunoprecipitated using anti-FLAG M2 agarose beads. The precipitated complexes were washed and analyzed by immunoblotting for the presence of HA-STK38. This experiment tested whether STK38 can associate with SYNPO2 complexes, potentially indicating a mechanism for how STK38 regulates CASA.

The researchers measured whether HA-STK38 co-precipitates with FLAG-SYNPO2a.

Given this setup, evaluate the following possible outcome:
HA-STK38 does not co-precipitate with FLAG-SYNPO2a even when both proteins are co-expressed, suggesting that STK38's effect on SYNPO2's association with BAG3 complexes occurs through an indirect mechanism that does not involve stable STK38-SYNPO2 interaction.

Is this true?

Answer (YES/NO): YES